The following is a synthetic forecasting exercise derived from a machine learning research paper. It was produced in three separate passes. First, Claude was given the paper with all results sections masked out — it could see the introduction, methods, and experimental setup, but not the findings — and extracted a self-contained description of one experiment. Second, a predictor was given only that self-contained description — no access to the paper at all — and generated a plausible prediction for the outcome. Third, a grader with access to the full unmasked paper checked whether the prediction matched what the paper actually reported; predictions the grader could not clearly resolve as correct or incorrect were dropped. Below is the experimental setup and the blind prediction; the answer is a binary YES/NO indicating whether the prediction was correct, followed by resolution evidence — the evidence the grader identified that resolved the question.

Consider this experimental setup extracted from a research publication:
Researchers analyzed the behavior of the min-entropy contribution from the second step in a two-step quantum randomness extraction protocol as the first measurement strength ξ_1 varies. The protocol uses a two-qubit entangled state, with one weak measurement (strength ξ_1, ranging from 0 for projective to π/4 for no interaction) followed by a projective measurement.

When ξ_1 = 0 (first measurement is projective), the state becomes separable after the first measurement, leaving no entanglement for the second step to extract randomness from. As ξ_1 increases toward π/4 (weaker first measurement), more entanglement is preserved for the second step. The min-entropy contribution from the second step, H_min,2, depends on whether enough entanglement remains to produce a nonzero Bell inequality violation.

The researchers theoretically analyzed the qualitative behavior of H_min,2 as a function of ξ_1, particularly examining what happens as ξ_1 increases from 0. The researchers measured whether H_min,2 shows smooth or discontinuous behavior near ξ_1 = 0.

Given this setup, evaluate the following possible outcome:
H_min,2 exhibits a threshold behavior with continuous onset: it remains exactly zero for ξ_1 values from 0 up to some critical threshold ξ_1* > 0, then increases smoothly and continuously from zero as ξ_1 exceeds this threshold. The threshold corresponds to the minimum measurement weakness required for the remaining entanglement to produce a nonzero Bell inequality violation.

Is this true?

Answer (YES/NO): YES